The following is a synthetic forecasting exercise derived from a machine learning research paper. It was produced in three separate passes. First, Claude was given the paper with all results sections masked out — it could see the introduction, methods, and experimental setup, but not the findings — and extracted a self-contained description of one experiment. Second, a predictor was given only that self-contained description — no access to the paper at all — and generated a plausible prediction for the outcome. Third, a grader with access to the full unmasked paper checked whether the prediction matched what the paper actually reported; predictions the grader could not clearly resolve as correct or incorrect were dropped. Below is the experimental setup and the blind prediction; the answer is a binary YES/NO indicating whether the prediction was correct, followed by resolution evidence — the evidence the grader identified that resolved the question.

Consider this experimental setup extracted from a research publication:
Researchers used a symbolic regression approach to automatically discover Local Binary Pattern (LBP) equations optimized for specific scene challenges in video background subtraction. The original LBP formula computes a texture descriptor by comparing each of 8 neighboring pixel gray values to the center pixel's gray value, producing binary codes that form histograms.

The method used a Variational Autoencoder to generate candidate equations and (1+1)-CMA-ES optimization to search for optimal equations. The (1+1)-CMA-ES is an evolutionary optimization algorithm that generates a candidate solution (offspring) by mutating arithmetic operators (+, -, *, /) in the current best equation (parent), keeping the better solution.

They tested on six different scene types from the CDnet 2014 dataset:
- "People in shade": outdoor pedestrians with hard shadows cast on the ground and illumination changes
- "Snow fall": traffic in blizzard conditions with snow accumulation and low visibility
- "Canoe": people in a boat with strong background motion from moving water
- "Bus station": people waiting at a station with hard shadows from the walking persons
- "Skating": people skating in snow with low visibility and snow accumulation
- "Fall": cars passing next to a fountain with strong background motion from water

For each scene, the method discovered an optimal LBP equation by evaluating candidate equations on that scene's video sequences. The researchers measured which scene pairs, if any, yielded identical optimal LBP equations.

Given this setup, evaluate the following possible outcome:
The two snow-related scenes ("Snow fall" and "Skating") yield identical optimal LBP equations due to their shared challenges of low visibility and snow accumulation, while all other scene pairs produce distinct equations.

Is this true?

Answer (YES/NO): NO